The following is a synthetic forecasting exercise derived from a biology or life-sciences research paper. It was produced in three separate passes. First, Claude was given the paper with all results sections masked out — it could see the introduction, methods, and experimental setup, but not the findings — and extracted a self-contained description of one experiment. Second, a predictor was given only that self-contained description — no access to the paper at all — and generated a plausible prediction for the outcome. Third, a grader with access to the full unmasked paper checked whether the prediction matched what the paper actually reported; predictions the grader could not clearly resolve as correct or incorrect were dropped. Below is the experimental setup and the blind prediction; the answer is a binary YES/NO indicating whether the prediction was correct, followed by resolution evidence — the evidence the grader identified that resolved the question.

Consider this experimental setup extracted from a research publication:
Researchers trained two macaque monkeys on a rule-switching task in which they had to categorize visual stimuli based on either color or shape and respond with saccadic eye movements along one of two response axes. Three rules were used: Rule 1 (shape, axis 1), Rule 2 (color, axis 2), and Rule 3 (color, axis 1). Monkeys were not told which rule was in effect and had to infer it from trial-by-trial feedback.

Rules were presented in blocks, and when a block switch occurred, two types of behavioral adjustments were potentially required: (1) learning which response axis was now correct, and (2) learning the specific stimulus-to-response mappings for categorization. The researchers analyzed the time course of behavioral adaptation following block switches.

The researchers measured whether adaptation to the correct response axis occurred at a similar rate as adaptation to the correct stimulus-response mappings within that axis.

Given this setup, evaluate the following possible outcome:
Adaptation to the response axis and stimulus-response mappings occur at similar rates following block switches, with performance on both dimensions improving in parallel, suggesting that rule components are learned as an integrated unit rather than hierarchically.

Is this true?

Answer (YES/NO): NO